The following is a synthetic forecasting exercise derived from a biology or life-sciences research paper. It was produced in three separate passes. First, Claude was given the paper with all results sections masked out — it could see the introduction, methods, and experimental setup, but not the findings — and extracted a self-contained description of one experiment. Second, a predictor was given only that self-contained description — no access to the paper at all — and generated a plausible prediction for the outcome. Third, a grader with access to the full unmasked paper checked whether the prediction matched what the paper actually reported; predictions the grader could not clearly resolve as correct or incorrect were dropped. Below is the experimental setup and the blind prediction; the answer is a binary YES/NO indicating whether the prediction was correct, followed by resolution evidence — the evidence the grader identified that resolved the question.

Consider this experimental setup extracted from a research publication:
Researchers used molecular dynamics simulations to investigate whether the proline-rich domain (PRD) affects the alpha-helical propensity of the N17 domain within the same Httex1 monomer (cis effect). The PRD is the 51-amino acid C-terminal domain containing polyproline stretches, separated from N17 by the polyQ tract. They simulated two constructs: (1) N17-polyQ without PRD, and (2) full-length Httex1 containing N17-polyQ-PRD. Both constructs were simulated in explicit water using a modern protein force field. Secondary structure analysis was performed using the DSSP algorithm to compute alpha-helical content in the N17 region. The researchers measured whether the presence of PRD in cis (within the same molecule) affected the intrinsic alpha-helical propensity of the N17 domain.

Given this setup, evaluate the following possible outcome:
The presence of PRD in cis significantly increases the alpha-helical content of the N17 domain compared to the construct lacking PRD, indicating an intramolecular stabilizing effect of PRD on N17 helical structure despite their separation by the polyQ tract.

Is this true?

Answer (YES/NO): NO